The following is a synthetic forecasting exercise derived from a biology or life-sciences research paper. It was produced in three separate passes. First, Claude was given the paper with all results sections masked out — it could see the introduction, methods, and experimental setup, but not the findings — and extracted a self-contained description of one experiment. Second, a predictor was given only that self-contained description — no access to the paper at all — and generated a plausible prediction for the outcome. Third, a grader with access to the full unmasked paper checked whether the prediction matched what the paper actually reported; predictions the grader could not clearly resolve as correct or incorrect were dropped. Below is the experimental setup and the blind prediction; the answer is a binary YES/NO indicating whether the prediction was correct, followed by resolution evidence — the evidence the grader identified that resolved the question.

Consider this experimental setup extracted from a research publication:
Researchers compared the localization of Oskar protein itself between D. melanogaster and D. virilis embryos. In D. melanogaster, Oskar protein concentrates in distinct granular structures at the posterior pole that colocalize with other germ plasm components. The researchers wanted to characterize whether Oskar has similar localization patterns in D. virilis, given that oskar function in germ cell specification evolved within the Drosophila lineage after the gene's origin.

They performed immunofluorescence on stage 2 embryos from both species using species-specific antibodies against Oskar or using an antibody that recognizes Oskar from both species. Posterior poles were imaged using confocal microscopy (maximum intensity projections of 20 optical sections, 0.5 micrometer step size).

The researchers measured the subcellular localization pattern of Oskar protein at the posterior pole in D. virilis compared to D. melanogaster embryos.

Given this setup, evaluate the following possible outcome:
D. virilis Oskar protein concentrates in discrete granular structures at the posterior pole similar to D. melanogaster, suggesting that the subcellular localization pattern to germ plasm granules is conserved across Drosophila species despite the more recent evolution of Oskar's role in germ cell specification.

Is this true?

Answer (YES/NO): NO